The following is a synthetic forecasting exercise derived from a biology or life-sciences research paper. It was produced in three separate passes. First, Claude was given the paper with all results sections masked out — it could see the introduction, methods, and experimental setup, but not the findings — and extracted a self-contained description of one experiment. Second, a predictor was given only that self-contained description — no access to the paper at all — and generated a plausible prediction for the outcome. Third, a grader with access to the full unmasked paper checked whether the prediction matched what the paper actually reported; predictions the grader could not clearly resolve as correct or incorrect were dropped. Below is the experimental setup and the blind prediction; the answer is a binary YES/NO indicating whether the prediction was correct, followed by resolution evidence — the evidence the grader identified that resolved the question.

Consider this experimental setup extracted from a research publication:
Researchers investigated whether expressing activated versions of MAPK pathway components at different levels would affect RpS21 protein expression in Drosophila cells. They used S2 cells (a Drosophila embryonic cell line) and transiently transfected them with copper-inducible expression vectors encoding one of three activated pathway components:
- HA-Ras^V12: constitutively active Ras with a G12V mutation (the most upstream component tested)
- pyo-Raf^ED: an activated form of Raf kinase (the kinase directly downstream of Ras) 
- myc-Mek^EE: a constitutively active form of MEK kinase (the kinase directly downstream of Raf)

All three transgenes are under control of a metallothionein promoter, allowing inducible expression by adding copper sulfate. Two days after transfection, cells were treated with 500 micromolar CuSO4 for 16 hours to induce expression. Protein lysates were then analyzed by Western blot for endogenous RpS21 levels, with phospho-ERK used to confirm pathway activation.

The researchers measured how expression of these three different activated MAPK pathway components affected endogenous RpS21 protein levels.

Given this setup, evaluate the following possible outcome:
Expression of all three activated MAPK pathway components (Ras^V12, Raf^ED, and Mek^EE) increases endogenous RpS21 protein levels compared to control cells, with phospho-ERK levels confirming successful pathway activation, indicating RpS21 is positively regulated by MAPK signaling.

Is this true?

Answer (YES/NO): YES